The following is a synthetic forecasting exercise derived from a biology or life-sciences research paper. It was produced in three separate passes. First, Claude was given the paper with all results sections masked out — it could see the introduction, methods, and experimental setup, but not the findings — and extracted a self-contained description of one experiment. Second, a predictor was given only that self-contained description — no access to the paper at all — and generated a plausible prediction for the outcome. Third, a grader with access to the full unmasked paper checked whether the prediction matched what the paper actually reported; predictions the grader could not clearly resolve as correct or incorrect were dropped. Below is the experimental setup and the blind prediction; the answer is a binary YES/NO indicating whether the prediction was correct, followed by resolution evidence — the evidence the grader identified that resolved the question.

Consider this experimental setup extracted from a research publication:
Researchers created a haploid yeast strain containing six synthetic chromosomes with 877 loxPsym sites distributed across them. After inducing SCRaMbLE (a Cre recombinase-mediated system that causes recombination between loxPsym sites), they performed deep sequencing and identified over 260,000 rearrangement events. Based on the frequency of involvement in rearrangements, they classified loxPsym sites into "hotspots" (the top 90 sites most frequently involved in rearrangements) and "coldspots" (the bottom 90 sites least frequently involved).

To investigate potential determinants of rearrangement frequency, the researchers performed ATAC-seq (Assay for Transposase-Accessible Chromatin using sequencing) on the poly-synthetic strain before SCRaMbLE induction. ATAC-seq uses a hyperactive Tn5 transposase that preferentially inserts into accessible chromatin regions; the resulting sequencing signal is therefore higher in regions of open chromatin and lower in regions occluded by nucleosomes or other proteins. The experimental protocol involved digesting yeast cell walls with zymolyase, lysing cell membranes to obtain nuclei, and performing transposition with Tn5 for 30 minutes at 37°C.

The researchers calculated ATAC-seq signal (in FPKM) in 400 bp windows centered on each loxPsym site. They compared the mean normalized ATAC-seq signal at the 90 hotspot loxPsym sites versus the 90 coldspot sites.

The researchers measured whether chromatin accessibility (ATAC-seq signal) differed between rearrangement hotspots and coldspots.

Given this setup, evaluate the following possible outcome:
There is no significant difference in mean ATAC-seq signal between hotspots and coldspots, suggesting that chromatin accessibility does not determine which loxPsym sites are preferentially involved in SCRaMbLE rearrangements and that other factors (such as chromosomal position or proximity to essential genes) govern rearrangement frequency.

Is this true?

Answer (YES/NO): NO